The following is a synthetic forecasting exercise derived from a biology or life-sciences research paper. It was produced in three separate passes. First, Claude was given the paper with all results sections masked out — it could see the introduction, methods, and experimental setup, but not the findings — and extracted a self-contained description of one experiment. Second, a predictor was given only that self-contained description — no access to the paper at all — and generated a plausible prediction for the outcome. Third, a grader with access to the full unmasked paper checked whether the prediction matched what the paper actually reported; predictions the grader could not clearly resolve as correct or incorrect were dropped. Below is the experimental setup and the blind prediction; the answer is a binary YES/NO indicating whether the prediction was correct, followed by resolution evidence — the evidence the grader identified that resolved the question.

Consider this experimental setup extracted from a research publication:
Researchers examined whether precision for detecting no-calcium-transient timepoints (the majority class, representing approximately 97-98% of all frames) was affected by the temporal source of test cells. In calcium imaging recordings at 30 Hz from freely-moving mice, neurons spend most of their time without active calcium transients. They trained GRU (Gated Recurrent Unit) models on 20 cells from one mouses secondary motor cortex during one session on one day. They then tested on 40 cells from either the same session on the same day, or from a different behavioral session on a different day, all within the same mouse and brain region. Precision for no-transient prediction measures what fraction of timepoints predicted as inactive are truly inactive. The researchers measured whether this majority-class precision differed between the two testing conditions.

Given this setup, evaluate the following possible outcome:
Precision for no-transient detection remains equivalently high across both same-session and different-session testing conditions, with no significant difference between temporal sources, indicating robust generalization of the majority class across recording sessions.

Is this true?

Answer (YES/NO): YES